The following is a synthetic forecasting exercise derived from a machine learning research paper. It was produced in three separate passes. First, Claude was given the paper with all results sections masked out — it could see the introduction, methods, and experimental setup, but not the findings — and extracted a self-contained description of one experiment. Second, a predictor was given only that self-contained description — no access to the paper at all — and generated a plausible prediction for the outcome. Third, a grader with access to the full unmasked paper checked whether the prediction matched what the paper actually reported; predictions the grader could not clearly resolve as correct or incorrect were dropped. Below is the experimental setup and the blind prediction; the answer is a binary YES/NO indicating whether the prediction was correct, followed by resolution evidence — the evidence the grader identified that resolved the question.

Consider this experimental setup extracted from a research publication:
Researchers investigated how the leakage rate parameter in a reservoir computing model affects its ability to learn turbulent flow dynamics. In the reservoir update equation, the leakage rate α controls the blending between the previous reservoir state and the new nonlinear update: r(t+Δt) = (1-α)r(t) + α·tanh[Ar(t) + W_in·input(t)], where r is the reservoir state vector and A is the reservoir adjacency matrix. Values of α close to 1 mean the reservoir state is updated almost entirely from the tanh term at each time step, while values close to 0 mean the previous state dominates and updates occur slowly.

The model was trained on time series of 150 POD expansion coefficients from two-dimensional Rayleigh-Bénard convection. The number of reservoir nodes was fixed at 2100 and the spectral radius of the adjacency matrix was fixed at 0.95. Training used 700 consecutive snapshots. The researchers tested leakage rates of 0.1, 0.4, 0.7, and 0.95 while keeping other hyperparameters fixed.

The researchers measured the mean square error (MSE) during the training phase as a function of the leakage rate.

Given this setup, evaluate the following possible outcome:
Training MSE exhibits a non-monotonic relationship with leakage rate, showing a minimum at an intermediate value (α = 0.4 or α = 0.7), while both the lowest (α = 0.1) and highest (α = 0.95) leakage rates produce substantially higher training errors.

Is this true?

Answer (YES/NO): NO